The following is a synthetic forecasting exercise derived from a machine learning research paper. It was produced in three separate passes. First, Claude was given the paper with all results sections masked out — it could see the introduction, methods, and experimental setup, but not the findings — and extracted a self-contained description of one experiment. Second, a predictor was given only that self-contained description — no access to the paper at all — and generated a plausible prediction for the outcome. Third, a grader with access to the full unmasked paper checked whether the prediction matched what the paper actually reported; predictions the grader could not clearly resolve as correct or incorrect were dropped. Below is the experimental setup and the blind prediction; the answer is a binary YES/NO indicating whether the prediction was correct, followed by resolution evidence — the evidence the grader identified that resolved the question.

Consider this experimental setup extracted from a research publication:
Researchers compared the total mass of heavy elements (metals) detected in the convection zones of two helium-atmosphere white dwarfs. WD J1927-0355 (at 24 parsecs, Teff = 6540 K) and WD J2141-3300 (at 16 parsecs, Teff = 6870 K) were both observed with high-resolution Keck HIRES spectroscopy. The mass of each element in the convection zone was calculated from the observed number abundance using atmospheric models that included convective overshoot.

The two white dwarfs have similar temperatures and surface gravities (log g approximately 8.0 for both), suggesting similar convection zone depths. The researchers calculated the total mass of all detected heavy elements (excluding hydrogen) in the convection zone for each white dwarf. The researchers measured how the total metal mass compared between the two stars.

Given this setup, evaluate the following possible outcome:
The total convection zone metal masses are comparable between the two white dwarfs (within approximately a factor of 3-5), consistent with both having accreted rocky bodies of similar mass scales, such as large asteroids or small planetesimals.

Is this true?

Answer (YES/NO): NO